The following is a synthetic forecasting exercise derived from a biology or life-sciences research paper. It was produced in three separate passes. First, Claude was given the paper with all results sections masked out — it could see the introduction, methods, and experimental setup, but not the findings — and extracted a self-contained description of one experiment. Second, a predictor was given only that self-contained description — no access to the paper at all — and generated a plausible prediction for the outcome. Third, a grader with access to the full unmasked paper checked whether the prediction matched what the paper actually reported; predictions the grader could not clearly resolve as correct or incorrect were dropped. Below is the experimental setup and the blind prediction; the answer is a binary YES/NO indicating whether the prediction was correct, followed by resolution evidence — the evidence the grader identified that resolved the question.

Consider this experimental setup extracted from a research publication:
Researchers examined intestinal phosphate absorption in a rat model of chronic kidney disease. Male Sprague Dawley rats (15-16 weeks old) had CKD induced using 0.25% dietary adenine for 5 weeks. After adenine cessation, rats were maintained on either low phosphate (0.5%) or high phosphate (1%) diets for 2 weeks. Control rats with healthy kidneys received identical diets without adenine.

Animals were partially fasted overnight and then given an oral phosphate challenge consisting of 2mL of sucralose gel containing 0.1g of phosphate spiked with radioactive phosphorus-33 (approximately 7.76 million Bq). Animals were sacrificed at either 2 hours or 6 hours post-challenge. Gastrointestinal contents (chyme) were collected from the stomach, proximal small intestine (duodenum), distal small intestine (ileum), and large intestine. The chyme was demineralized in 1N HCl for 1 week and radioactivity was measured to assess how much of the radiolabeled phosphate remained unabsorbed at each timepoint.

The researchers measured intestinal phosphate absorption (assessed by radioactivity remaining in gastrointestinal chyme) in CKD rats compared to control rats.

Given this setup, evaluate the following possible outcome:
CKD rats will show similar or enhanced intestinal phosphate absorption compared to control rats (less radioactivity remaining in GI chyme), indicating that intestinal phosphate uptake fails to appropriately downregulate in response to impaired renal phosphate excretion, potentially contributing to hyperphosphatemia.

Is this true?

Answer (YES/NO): YES